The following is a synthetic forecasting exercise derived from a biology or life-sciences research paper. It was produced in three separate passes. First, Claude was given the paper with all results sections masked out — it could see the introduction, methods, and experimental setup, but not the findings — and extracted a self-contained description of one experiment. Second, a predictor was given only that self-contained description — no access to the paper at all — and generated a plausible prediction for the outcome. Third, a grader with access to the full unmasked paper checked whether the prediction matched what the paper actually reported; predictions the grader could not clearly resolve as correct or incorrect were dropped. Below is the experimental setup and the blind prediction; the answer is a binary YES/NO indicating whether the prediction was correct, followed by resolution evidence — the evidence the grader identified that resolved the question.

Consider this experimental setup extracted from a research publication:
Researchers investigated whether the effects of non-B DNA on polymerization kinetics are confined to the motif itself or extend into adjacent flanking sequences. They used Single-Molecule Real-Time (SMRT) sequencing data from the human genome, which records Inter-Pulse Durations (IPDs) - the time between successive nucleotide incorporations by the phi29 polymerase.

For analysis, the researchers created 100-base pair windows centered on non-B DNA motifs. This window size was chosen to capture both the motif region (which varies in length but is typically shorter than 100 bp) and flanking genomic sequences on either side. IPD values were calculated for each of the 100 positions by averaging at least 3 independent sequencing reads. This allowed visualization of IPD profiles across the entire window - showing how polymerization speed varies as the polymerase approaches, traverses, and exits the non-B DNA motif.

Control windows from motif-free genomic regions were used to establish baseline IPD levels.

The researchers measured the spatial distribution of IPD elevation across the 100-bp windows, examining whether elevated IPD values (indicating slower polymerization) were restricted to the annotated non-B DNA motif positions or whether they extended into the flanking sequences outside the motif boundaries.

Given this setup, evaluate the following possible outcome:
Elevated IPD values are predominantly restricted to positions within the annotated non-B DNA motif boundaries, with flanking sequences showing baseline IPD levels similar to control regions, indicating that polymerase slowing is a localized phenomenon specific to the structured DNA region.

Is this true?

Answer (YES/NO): NO